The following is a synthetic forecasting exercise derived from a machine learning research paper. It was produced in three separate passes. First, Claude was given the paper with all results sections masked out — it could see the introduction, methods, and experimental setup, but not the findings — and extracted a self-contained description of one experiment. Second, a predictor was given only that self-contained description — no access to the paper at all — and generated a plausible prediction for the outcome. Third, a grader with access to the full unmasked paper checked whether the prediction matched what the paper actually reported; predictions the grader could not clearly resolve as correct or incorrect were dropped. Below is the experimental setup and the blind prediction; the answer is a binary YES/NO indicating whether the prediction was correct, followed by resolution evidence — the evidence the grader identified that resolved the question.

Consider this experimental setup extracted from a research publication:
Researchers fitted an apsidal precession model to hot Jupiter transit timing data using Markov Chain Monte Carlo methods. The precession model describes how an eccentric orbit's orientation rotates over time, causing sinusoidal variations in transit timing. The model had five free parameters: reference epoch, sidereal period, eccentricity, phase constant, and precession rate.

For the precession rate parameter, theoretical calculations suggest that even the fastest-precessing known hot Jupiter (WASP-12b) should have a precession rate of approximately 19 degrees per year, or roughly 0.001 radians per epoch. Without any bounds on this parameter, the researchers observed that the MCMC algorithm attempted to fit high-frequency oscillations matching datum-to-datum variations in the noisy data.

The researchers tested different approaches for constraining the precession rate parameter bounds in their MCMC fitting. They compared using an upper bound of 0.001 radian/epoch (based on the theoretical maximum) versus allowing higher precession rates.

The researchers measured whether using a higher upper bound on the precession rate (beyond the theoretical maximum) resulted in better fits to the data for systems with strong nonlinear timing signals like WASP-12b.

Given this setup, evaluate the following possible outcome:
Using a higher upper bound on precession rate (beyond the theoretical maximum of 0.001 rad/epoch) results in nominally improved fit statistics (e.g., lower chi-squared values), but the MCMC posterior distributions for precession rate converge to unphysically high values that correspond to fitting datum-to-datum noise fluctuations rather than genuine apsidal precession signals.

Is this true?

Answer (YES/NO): NO